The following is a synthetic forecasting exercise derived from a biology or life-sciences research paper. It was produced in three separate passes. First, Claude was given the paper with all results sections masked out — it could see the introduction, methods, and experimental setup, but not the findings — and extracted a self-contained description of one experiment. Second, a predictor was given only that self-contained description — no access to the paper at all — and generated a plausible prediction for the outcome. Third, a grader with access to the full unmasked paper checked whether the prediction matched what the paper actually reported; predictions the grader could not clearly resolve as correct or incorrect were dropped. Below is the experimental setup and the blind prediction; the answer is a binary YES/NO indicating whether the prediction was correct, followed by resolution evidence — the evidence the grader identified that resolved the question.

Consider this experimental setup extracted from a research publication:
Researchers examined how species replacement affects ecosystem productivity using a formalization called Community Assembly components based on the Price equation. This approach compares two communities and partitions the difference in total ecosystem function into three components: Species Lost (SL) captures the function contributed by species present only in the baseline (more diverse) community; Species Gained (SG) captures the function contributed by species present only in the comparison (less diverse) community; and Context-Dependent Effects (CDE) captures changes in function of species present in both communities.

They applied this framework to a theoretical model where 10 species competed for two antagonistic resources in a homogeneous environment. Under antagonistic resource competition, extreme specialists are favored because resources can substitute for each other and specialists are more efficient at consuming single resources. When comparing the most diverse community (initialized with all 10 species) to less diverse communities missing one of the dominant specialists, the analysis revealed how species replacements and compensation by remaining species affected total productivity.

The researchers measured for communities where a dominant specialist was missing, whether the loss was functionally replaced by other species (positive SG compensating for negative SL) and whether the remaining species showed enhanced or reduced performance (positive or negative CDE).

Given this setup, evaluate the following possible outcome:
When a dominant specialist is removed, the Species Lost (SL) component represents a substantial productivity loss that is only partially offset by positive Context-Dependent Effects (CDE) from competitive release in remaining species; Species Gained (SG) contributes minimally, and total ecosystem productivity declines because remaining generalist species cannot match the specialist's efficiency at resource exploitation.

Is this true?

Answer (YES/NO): NO